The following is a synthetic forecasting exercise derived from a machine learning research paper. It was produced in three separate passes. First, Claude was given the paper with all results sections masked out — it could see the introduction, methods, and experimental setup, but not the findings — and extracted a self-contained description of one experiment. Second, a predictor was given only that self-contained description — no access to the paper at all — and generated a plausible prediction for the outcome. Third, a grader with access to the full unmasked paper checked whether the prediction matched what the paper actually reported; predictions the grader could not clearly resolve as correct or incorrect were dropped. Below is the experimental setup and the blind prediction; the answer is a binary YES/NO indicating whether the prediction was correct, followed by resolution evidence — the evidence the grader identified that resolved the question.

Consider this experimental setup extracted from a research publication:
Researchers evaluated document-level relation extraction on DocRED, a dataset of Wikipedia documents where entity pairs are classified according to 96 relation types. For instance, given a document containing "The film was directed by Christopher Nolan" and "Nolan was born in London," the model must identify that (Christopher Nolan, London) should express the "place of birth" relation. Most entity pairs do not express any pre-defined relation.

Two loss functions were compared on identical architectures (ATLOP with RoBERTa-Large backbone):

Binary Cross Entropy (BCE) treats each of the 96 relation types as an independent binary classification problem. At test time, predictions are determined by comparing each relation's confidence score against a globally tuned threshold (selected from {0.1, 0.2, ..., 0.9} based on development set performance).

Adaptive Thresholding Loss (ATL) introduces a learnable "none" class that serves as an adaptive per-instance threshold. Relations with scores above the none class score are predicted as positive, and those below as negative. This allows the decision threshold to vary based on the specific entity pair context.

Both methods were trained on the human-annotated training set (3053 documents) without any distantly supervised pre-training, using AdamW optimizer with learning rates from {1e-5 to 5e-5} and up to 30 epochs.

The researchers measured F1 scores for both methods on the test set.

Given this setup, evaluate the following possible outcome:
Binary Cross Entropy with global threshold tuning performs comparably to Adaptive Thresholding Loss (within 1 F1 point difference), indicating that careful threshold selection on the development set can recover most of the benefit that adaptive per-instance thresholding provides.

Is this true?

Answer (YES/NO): YES